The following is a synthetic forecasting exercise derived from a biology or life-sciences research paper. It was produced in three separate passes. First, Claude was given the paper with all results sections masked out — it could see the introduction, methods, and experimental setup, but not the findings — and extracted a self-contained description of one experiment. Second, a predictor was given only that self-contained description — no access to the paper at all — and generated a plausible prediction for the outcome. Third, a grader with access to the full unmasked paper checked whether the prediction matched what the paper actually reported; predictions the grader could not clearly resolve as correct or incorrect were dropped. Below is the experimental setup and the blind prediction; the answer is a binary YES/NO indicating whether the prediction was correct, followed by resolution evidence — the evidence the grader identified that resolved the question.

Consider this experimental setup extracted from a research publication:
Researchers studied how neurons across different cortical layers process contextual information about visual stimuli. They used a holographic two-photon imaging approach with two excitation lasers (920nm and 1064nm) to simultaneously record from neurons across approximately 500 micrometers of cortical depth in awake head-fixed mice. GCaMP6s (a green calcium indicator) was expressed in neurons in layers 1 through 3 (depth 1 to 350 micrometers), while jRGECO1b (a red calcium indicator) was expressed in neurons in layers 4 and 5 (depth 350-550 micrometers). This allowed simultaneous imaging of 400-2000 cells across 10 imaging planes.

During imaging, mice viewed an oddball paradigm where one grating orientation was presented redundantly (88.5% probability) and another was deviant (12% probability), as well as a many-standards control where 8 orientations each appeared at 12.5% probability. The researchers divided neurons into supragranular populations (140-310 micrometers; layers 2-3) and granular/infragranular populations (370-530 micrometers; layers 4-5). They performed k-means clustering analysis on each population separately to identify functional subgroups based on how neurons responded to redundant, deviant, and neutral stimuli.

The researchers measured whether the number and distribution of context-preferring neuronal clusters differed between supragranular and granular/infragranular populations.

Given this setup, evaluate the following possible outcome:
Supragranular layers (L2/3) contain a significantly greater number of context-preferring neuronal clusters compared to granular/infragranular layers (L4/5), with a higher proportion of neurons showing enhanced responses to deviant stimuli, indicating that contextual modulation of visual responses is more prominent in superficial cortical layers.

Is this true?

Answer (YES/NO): YES